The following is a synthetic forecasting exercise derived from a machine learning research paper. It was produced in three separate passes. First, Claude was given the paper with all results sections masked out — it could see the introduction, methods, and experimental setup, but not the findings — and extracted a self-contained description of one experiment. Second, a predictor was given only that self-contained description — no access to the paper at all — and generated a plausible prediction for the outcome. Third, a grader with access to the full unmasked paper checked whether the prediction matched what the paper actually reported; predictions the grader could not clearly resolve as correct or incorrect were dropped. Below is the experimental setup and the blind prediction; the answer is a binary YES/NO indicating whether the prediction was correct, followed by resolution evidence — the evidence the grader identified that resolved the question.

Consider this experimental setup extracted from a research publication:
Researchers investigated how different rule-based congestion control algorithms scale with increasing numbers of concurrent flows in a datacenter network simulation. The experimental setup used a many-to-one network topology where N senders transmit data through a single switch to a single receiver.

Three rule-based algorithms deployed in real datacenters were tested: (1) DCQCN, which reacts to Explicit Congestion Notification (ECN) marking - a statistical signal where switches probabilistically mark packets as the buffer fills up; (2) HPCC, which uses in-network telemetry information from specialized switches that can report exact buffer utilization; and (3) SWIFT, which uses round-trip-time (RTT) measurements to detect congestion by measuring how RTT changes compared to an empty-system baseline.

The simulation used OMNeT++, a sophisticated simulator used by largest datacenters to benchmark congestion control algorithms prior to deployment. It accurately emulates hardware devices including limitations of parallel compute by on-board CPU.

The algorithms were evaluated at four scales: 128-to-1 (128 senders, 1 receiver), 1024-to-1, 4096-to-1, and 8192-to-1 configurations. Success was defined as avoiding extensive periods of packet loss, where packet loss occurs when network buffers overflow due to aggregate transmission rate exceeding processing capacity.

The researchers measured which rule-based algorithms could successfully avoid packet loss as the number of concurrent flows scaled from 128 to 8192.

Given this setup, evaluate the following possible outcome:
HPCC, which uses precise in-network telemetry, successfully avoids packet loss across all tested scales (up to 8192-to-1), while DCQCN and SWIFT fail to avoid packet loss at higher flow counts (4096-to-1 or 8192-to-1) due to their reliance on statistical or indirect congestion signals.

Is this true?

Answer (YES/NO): NO